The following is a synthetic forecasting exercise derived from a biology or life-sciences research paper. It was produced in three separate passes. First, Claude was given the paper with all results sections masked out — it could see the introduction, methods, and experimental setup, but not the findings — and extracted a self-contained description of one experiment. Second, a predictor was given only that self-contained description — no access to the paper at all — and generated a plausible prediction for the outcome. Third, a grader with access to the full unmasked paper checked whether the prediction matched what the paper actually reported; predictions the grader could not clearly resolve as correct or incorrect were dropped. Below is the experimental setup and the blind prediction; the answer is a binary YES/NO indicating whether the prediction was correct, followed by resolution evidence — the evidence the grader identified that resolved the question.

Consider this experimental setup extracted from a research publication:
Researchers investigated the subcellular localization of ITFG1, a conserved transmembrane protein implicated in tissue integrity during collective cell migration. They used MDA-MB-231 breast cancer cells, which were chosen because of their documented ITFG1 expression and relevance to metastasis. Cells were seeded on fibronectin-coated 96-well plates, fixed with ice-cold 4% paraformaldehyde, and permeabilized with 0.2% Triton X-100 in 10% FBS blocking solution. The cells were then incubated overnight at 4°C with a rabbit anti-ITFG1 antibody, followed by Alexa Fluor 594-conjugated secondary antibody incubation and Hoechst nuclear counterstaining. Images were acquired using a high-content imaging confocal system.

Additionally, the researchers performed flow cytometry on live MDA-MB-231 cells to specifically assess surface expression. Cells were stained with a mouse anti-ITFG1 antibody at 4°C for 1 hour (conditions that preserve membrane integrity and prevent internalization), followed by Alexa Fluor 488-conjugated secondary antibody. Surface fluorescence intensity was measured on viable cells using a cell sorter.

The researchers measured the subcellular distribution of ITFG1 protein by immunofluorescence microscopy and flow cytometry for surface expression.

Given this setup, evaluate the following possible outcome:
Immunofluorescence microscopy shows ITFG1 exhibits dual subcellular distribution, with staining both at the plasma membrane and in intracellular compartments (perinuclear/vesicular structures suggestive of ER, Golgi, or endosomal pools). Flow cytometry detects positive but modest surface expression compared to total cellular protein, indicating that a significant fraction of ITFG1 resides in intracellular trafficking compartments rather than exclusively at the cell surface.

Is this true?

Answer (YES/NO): NO